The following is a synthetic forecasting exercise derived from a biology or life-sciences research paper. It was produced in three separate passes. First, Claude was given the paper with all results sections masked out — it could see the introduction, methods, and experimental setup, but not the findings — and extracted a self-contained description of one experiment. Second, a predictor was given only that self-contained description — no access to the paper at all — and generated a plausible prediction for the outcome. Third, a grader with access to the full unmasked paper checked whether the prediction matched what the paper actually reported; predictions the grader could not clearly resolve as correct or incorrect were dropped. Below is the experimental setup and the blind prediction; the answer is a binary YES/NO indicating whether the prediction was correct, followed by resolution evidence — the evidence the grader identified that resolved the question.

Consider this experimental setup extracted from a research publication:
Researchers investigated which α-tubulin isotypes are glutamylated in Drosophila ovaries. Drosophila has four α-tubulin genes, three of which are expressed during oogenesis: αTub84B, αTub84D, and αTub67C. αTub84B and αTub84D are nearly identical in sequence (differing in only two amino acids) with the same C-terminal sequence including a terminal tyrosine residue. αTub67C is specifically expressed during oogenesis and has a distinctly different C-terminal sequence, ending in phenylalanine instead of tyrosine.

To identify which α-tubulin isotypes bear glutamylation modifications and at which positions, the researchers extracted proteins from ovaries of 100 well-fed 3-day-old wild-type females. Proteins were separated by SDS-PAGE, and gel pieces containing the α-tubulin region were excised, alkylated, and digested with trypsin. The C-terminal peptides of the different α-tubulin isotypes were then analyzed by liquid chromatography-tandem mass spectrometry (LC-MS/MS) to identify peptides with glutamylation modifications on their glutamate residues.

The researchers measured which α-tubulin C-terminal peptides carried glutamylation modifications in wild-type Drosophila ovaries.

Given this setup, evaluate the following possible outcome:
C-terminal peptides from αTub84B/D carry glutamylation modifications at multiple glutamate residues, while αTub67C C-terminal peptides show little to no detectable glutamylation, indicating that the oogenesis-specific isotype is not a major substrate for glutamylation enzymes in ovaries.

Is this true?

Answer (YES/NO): YES